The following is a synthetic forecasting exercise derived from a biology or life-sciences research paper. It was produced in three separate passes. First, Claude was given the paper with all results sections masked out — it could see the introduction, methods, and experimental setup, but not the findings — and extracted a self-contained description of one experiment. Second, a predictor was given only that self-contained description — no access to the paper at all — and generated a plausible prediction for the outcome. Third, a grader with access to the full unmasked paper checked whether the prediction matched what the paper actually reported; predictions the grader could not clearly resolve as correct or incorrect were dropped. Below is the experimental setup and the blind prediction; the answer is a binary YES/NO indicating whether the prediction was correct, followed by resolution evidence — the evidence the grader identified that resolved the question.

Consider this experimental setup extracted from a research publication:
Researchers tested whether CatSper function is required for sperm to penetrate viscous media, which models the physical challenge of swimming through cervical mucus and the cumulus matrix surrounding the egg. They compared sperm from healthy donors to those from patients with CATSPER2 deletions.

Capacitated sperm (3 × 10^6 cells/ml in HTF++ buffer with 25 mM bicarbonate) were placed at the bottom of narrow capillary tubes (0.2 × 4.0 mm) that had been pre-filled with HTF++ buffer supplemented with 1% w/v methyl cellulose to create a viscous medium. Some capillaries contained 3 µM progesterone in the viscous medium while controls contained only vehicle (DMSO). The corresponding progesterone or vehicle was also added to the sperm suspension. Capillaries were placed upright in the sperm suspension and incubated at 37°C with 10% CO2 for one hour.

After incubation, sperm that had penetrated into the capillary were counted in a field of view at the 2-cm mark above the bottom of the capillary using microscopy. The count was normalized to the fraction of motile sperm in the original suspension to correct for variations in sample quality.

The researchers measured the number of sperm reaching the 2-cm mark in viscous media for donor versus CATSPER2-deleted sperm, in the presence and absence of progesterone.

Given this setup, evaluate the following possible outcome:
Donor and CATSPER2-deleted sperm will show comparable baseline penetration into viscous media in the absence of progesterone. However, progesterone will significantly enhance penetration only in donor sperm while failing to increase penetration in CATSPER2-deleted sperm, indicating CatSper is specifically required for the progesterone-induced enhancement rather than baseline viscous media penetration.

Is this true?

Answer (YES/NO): YES